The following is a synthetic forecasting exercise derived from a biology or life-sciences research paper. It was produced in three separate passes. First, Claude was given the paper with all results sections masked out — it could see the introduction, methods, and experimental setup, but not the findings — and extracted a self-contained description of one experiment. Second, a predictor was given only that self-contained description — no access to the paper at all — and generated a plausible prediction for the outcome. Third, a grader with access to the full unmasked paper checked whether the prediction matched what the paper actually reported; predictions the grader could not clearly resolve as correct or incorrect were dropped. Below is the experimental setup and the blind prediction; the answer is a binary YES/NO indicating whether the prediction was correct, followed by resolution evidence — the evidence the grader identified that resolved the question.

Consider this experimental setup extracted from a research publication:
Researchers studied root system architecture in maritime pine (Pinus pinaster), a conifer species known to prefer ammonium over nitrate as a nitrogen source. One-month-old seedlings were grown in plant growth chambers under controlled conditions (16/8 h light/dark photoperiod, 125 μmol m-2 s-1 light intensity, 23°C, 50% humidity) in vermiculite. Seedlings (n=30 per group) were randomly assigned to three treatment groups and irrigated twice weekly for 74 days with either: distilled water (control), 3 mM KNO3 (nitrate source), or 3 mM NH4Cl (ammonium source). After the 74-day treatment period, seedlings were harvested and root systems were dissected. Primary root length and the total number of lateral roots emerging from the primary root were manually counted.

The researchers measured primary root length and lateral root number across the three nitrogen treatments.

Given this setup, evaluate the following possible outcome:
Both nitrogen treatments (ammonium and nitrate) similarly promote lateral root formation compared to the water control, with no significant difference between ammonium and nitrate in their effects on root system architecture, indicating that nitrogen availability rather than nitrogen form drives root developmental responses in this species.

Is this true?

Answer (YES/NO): NO